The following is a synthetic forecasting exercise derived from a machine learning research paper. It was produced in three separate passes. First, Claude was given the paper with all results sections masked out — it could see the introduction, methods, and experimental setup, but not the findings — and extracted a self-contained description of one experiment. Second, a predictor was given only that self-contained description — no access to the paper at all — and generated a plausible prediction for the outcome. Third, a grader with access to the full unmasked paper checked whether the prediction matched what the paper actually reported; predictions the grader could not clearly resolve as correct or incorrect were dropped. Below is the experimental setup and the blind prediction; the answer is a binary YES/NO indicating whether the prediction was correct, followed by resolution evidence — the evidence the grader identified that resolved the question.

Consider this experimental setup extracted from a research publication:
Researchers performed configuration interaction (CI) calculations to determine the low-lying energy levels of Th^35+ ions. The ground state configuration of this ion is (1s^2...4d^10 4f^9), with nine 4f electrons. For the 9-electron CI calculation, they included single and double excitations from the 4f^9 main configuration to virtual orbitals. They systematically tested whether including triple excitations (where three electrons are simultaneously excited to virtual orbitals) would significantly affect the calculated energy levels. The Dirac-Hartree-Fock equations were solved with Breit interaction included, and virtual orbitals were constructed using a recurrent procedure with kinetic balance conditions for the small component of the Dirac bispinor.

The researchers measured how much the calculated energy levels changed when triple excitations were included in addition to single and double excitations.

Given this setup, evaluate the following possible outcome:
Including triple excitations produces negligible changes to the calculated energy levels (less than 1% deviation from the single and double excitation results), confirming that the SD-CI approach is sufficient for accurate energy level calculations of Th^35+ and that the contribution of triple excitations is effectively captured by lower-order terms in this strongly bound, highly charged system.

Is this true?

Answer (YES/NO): YES